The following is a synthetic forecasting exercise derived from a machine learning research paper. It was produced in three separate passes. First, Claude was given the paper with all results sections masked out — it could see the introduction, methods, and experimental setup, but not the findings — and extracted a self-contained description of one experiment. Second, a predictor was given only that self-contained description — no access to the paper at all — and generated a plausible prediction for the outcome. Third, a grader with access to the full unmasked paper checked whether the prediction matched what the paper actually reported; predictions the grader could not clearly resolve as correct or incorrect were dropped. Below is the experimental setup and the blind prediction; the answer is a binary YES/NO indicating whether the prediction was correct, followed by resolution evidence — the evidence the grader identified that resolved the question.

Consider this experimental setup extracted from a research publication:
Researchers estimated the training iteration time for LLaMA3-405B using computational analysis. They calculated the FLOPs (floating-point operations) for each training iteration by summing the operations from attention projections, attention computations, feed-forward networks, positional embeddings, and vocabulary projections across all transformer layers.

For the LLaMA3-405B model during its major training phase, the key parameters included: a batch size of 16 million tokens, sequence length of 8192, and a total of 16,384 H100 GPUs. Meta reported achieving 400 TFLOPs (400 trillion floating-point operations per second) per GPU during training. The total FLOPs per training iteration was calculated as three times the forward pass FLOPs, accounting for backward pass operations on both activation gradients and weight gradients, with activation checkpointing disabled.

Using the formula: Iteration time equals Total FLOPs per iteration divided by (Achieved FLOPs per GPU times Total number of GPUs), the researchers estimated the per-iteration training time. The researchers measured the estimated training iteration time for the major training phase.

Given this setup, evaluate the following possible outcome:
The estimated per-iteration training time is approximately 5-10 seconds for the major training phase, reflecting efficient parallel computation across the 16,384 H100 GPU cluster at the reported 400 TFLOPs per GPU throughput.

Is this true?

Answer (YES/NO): NO